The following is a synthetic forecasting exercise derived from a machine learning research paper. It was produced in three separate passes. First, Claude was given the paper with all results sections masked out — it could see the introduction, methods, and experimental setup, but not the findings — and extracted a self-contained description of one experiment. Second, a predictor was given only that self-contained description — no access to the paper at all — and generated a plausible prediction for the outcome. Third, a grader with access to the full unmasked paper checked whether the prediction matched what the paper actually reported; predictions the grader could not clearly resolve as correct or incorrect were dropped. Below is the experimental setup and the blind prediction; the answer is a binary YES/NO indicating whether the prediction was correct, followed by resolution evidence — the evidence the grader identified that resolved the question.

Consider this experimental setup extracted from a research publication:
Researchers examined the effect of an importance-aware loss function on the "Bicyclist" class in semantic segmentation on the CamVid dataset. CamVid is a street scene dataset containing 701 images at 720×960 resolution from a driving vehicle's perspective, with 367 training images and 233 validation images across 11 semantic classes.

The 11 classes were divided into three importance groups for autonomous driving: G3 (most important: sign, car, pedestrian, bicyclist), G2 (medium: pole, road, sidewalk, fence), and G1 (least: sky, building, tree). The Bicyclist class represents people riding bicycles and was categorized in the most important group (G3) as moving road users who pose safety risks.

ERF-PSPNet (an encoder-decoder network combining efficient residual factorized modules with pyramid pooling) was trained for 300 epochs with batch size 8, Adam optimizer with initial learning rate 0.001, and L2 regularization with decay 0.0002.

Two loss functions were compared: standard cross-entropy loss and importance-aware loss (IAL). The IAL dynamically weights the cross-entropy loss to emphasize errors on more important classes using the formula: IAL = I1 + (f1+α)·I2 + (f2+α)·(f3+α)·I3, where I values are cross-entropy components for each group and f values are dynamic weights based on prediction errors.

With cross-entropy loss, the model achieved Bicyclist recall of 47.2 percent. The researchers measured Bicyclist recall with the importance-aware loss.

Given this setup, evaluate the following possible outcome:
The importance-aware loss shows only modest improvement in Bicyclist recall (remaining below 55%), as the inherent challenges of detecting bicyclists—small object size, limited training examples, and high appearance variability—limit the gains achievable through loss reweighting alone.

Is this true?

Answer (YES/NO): NO